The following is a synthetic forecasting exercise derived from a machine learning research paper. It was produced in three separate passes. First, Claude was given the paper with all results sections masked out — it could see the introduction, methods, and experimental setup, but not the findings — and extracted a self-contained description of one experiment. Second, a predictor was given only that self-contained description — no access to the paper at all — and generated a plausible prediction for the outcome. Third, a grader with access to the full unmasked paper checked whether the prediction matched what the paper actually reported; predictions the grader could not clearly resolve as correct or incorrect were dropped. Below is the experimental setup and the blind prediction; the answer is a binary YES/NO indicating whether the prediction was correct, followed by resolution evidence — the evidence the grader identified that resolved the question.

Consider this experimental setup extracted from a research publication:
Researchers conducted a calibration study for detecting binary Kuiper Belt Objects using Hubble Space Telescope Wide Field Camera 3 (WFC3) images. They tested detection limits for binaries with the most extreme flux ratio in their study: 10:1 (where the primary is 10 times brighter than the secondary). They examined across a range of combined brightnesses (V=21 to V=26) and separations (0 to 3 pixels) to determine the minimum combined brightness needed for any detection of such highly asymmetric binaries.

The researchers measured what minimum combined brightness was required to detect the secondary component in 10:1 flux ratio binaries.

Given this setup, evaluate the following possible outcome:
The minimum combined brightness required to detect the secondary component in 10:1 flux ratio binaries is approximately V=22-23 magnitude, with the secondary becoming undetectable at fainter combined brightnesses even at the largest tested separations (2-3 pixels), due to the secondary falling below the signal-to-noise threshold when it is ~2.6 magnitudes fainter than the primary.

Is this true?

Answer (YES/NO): NO